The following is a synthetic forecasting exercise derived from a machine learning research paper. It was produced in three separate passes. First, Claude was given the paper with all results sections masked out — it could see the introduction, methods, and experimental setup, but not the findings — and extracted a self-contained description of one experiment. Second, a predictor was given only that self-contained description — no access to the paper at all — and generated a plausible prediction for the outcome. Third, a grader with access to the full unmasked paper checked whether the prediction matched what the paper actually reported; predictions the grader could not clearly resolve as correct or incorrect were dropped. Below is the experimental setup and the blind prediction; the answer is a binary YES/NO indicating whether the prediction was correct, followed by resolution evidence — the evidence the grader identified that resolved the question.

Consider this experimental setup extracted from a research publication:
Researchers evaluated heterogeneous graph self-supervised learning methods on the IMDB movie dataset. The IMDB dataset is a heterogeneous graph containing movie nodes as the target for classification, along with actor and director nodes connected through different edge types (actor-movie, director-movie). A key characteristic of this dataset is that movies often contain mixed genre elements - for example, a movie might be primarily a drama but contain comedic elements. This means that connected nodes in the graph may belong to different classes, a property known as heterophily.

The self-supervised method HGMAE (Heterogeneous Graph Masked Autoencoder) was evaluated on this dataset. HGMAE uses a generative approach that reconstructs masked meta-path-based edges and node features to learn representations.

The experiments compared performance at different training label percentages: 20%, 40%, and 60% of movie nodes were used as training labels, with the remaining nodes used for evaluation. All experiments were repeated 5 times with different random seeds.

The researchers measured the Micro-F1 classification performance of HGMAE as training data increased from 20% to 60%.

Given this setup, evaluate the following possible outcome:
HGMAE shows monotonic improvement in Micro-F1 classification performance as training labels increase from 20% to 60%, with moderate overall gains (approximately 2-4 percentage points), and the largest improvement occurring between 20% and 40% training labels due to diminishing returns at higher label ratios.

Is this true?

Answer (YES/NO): NO